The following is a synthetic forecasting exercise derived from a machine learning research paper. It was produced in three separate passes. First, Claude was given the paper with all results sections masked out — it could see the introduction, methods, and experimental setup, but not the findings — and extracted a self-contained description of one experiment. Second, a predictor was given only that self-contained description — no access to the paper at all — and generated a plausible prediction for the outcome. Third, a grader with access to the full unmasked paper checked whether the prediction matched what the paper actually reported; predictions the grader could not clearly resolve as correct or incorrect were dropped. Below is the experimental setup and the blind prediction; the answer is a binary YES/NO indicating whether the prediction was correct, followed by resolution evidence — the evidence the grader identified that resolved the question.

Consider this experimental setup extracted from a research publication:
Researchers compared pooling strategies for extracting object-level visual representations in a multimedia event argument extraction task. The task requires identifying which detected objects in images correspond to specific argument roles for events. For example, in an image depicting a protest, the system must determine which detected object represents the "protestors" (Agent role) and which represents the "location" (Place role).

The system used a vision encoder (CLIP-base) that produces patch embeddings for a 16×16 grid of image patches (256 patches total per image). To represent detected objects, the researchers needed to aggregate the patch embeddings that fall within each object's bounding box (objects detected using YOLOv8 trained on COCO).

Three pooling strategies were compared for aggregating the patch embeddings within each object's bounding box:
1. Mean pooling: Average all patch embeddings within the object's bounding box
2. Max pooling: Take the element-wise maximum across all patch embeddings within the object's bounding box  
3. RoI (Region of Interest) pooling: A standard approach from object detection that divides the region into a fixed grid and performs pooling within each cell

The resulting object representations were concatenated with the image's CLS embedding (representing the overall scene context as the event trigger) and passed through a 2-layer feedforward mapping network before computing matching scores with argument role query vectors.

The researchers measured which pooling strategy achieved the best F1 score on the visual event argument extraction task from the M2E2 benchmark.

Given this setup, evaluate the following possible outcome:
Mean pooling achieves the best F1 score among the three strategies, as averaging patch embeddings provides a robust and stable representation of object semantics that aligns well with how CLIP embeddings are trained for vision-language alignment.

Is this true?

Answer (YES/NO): NO